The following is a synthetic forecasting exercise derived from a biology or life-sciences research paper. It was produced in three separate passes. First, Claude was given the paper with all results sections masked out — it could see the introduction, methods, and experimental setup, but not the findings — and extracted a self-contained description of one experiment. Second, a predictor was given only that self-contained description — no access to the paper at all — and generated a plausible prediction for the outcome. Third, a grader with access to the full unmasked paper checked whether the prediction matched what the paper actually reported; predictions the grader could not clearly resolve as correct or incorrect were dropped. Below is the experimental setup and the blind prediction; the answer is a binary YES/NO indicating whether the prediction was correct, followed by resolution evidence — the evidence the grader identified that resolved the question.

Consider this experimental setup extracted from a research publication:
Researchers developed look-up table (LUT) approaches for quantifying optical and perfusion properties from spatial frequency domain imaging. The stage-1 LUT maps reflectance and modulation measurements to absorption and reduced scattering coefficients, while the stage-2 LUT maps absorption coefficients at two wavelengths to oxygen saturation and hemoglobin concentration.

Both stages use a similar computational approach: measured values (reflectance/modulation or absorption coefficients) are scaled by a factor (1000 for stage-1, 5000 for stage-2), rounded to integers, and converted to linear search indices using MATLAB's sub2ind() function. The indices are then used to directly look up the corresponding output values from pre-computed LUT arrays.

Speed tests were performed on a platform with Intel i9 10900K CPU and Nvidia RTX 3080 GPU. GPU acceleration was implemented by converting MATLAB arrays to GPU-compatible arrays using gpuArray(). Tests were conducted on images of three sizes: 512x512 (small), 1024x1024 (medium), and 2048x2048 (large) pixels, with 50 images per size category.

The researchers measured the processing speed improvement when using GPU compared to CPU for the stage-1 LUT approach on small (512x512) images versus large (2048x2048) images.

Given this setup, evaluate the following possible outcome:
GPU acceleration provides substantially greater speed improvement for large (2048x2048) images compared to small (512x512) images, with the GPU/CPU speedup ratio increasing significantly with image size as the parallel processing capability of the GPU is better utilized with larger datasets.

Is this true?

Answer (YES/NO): YES